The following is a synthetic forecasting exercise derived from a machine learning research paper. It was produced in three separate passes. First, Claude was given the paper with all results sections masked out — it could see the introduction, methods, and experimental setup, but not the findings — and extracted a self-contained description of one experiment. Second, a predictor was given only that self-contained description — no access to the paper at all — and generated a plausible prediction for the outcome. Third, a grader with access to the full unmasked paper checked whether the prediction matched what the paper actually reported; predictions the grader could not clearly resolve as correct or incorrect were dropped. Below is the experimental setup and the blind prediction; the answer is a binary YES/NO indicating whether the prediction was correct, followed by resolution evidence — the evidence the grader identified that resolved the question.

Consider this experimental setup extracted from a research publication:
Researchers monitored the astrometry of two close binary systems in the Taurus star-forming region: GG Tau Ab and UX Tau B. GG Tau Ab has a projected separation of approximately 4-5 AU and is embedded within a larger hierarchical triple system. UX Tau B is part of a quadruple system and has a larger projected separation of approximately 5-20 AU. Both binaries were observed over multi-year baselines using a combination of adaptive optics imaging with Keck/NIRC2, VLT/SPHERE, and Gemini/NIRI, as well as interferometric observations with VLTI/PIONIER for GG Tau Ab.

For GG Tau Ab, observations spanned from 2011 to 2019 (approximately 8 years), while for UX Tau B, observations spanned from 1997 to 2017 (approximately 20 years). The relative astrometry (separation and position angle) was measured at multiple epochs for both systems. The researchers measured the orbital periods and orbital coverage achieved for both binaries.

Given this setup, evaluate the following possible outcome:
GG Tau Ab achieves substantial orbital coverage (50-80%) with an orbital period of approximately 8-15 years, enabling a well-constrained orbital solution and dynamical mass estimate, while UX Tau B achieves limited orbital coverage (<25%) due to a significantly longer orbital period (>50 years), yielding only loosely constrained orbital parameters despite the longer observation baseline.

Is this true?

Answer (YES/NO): NO